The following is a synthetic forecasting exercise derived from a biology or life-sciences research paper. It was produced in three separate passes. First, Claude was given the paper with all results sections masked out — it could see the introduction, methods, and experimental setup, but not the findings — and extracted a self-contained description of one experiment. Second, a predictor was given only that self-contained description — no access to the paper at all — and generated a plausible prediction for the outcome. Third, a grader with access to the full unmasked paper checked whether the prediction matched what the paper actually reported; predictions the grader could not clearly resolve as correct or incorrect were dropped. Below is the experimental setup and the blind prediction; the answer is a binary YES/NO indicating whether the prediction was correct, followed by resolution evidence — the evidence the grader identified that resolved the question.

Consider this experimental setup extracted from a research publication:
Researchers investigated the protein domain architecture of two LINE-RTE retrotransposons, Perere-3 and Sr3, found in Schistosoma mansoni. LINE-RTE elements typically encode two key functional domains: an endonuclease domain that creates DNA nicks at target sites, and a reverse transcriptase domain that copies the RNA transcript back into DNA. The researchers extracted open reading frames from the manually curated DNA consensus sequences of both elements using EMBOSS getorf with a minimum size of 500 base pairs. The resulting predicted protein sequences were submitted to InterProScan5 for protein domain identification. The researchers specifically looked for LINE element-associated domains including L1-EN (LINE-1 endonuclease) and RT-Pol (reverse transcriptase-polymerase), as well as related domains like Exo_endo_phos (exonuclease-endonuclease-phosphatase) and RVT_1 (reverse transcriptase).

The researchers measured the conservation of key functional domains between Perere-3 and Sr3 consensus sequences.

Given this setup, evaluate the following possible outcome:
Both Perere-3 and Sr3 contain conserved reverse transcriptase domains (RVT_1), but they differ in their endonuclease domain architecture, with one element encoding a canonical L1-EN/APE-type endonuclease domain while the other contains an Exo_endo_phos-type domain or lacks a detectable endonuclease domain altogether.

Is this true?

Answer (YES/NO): NO